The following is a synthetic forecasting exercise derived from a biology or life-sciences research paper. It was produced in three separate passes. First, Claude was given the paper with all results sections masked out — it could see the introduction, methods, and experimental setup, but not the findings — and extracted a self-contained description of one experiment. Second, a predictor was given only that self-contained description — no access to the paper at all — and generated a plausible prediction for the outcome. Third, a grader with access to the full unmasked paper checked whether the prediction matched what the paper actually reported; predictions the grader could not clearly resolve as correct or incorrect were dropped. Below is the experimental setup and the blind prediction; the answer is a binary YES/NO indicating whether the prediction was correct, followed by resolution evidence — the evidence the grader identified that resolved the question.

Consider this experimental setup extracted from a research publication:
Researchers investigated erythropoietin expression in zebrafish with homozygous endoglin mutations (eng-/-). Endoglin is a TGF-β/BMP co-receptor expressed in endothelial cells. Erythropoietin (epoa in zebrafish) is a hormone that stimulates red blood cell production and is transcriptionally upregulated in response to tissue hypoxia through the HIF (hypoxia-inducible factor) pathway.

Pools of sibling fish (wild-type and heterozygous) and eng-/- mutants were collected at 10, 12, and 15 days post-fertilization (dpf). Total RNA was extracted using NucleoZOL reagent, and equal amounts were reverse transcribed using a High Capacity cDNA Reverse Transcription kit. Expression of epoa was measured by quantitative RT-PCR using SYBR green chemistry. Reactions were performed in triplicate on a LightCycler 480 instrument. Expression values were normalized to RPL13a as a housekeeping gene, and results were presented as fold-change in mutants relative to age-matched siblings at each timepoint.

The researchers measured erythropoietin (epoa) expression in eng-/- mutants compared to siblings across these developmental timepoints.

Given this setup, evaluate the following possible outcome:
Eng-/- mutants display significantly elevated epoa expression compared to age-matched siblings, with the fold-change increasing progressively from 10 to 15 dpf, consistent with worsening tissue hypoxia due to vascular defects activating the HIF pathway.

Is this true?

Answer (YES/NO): NO